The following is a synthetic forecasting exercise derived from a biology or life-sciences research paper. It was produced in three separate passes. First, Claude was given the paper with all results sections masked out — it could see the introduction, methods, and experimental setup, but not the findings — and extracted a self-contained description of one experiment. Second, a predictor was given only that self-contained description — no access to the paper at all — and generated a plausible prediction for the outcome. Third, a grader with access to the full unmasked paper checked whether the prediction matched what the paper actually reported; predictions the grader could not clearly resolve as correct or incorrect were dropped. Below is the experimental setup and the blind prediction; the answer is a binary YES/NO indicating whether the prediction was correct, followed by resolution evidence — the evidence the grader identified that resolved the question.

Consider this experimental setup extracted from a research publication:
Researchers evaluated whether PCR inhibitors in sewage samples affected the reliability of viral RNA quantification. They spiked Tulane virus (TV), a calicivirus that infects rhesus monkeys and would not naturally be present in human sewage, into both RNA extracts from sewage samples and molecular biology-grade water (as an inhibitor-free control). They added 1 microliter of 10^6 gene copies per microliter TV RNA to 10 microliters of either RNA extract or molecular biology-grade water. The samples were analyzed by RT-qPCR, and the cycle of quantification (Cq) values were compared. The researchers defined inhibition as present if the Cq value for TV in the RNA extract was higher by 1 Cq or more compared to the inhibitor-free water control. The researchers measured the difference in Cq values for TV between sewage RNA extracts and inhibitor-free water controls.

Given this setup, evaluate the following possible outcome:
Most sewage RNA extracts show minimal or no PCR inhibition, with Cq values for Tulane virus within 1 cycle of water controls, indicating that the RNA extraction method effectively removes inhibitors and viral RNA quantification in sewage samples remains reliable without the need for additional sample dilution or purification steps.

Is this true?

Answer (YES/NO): NO